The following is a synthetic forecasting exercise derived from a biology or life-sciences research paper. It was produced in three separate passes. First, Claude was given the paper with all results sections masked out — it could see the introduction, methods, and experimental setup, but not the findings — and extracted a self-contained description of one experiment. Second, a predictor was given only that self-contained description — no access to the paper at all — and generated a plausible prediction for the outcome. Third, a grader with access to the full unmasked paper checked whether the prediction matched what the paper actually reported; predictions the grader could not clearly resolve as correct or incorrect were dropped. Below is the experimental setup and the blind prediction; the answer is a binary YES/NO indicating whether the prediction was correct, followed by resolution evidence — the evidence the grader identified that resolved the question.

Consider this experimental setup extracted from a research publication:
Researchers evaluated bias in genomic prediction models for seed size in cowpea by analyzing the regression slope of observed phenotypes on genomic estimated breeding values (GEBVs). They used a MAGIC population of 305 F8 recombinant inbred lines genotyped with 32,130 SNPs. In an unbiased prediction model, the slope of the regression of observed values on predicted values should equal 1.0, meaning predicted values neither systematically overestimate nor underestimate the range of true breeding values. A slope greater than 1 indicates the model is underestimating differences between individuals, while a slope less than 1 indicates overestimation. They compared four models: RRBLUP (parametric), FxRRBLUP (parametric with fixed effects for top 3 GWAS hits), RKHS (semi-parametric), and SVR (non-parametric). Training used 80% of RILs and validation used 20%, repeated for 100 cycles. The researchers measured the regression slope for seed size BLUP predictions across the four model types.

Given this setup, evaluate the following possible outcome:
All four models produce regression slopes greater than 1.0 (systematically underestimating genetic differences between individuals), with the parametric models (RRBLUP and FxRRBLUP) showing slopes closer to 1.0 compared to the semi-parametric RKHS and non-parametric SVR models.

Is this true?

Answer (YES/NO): NO